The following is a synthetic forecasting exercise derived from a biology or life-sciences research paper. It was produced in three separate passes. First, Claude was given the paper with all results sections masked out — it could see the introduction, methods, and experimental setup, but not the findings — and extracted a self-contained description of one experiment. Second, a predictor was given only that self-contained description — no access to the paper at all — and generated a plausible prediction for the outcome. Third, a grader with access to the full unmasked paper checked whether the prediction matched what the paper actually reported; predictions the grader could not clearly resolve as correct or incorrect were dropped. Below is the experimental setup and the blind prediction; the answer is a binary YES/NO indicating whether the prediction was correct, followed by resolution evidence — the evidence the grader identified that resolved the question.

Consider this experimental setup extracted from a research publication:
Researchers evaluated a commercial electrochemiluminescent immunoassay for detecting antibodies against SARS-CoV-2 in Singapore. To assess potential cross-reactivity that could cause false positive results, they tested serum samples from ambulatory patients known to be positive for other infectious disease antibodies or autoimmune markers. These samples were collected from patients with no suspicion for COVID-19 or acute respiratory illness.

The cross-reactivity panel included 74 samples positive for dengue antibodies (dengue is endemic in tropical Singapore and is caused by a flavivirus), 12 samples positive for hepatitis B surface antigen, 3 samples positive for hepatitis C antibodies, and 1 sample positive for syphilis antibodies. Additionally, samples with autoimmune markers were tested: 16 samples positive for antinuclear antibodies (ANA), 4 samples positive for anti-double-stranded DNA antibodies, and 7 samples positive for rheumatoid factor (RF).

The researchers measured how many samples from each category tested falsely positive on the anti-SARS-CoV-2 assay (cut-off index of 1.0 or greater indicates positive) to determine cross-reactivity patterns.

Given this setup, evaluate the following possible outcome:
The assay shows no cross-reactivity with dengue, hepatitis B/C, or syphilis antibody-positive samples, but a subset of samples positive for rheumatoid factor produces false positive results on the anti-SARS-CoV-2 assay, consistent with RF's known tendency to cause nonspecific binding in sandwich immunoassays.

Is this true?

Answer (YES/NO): NO